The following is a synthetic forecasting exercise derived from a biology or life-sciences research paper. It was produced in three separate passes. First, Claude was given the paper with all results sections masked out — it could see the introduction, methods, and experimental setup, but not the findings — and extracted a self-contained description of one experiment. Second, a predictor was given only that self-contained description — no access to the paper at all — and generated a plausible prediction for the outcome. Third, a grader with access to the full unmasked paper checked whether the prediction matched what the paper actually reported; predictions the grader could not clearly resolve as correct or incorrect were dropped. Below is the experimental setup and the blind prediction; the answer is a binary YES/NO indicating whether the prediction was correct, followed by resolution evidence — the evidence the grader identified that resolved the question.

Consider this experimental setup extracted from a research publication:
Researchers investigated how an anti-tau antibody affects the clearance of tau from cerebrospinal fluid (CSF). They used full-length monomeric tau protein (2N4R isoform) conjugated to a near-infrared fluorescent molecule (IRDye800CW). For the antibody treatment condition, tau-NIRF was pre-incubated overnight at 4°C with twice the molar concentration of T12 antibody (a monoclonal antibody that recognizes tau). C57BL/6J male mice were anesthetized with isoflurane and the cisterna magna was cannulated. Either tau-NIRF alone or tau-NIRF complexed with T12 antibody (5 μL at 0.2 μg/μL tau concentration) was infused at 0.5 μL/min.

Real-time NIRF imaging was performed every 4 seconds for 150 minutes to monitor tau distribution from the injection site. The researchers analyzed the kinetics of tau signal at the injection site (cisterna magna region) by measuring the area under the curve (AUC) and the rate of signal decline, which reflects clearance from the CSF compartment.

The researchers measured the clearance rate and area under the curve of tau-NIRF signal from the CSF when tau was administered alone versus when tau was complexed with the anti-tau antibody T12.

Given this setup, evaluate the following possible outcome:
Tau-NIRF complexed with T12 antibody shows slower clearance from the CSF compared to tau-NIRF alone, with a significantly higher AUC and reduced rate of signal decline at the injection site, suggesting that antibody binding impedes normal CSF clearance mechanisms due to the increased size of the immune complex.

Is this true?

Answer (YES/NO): NO